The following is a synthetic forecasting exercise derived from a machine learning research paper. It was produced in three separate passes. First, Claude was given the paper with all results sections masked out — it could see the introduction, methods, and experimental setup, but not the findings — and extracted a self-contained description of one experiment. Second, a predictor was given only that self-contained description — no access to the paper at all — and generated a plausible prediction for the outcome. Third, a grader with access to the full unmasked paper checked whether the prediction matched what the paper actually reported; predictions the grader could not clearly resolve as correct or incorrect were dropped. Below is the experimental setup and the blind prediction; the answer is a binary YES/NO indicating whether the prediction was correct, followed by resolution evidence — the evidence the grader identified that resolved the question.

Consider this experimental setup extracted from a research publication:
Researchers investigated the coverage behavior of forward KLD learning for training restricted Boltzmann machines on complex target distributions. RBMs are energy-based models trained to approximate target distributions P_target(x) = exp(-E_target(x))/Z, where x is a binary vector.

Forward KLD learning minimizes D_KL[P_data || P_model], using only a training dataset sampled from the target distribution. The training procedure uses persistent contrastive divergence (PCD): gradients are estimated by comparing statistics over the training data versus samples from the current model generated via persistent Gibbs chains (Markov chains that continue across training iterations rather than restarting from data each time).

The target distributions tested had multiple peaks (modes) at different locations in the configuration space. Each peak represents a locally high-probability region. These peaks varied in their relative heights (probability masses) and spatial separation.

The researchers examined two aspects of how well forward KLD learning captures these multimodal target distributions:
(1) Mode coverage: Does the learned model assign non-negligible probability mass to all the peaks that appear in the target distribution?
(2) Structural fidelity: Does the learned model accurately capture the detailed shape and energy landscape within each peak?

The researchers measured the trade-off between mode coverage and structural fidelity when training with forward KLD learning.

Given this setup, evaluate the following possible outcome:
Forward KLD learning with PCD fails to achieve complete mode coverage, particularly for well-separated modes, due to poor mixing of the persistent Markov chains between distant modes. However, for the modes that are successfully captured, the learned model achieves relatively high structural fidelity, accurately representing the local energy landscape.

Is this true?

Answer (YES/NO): NO